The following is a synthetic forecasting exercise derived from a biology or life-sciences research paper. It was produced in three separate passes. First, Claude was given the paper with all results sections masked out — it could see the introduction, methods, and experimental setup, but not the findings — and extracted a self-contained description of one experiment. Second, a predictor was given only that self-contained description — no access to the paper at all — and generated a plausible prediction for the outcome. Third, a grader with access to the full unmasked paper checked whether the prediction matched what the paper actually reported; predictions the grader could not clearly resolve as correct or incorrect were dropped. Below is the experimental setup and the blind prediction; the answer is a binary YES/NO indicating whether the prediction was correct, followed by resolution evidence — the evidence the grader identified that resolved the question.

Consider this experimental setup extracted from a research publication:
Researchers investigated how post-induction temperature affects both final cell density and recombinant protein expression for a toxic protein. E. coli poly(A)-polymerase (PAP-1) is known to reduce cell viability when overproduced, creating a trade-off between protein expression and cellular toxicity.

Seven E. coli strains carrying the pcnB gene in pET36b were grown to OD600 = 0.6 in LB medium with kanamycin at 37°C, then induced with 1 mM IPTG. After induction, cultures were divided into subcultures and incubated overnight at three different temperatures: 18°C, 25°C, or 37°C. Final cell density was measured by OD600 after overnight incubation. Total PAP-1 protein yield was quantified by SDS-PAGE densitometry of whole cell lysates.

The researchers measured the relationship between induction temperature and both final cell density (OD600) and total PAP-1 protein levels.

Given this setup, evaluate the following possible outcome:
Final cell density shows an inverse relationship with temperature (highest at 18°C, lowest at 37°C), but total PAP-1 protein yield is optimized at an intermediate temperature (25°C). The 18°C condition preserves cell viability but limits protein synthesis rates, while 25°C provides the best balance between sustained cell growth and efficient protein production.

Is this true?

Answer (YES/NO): NO